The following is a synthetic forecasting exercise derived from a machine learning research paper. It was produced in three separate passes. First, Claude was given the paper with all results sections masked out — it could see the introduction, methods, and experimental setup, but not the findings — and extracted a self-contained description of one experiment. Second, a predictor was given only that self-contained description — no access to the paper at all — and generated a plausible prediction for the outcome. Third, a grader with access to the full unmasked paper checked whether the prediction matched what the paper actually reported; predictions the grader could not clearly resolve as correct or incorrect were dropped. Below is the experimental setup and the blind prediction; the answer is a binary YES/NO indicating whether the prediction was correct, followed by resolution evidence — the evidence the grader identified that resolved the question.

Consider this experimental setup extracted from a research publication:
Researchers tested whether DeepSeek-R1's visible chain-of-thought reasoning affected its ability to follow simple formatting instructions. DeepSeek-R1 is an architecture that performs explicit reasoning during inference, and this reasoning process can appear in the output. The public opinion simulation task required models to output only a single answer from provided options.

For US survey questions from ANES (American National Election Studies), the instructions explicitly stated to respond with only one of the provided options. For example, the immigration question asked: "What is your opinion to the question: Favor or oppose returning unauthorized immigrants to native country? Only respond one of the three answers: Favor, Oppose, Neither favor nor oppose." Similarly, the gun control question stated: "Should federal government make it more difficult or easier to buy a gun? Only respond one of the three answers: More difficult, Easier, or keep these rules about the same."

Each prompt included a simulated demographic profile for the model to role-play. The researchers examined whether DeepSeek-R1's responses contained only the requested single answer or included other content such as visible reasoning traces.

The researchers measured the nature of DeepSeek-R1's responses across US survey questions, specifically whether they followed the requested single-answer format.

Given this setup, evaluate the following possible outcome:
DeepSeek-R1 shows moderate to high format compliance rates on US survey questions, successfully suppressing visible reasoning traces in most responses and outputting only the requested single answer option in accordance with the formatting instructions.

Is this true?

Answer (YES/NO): NO